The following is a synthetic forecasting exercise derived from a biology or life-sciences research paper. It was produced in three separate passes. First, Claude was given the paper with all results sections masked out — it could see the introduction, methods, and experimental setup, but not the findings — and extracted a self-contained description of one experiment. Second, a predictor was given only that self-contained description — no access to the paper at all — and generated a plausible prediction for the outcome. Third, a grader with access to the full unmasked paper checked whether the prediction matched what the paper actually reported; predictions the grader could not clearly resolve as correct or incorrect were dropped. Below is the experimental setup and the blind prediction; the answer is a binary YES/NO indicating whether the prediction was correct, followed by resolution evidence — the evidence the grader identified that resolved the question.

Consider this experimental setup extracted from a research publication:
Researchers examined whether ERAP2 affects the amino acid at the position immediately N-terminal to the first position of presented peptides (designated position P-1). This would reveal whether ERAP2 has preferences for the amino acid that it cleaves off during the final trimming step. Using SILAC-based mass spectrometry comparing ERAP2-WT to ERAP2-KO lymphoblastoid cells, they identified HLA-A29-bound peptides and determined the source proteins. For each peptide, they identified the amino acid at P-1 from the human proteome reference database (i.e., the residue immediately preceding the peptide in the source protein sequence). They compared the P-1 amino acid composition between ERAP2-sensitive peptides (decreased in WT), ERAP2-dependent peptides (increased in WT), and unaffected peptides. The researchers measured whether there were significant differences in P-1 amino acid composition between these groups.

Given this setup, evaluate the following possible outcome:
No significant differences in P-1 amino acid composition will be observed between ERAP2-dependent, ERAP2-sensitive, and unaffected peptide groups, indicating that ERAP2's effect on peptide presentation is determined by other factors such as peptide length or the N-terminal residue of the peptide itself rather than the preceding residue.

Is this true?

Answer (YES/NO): YES